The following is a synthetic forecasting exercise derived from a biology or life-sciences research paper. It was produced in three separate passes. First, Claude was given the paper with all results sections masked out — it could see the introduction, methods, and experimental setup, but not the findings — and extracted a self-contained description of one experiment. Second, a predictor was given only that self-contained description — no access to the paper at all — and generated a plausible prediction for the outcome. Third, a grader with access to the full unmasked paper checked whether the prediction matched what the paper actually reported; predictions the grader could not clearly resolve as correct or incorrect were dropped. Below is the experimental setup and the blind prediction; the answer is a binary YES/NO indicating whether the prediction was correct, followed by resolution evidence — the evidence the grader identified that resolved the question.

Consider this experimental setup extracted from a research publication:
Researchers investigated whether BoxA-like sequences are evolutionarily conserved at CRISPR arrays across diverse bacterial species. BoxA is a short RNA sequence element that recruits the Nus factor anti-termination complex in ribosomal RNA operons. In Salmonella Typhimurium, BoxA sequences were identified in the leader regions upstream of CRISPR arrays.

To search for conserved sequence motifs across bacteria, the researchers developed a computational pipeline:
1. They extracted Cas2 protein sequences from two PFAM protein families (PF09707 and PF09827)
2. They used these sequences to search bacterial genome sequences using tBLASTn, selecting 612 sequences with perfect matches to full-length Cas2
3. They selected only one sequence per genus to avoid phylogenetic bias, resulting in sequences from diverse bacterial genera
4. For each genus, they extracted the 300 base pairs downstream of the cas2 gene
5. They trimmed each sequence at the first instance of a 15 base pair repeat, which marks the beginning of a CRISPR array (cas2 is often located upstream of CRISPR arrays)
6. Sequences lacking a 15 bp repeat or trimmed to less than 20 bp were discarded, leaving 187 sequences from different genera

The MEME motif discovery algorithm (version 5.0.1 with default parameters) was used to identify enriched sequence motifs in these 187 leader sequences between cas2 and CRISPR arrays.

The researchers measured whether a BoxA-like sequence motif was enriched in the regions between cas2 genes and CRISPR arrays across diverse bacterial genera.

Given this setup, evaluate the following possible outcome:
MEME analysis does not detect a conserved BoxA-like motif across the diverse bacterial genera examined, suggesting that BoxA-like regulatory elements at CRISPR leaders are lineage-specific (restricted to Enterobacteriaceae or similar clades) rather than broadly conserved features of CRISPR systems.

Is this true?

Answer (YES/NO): NO